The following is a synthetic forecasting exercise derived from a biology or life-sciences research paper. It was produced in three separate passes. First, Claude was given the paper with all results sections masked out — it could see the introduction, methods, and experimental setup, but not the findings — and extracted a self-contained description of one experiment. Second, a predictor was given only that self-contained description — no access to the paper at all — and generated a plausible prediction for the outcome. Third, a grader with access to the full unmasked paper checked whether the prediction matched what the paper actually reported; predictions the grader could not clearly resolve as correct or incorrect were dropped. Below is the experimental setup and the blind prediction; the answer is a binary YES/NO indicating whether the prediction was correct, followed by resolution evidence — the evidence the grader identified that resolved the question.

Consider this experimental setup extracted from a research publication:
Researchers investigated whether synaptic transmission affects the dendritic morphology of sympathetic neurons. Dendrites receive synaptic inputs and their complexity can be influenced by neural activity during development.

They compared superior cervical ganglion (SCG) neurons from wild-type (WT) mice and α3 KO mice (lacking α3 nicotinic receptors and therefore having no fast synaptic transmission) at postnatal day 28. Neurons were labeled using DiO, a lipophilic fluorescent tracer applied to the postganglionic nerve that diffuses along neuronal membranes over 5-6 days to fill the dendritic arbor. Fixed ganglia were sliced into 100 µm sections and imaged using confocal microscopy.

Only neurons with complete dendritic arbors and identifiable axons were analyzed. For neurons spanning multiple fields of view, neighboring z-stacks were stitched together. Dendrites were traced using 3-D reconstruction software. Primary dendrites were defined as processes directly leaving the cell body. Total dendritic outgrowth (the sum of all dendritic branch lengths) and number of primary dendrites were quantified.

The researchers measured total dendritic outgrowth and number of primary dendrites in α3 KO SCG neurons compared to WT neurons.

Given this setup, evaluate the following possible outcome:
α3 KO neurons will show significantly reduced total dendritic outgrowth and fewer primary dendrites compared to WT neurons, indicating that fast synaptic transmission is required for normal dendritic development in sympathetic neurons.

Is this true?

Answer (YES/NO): YES